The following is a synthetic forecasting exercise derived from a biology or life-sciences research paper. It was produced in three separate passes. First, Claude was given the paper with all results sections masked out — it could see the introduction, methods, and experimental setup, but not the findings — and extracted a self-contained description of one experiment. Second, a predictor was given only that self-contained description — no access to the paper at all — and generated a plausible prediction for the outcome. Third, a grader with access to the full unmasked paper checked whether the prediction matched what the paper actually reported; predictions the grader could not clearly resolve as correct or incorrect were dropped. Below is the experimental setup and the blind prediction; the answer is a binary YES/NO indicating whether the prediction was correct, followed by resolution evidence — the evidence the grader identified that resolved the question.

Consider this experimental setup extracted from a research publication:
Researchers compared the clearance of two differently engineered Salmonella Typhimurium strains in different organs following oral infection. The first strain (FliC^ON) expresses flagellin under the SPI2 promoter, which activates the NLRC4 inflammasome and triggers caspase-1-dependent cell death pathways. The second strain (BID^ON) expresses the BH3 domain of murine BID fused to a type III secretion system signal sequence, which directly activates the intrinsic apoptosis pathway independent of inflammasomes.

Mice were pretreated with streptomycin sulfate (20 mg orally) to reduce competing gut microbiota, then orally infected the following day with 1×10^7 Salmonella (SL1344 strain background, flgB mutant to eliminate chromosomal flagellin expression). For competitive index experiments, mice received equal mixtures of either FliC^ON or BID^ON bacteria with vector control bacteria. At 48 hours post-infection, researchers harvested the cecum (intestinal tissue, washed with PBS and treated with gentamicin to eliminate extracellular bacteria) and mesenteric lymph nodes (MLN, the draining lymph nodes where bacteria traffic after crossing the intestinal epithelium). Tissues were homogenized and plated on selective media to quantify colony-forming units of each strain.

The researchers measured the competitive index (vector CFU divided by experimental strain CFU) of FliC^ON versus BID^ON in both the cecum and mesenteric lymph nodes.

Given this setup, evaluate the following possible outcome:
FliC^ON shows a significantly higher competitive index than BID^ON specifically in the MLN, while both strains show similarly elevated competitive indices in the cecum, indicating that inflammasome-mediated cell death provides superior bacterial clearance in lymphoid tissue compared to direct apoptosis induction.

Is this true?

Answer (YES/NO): NO